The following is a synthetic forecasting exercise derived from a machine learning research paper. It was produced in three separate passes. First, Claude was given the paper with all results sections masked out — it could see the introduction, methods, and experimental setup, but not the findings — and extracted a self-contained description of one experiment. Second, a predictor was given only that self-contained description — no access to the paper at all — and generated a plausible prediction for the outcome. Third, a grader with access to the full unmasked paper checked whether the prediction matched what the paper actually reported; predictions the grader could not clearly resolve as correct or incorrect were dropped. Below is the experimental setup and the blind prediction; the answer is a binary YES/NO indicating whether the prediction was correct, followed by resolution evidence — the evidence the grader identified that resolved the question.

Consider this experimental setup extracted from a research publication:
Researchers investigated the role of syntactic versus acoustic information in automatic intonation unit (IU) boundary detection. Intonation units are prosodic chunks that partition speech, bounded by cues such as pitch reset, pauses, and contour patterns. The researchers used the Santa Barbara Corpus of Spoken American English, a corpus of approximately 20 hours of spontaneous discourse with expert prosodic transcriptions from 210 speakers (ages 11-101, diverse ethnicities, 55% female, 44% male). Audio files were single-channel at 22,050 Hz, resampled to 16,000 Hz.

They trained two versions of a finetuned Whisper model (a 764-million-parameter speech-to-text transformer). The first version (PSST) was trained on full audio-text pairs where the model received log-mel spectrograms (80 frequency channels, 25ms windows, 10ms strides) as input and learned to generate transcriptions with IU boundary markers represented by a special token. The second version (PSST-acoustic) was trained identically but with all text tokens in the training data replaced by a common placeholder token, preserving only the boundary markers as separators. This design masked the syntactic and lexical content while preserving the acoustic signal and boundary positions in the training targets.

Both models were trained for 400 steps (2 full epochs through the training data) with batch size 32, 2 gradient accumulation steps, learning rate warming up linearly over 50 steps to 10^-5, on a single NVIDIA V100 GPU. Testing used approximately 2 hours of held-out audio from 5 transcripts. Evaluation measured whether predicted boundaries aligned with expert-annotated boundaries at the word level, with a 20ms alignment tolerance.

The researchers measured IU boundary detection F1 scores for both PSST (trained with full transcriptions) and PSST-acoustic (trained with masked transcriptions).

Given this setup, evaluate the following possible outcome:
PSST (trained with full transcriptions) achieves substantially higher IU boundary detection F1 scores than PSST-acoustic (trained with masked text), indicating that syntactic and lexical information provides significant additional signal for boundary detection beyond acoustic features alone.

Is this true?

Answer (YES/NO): YES